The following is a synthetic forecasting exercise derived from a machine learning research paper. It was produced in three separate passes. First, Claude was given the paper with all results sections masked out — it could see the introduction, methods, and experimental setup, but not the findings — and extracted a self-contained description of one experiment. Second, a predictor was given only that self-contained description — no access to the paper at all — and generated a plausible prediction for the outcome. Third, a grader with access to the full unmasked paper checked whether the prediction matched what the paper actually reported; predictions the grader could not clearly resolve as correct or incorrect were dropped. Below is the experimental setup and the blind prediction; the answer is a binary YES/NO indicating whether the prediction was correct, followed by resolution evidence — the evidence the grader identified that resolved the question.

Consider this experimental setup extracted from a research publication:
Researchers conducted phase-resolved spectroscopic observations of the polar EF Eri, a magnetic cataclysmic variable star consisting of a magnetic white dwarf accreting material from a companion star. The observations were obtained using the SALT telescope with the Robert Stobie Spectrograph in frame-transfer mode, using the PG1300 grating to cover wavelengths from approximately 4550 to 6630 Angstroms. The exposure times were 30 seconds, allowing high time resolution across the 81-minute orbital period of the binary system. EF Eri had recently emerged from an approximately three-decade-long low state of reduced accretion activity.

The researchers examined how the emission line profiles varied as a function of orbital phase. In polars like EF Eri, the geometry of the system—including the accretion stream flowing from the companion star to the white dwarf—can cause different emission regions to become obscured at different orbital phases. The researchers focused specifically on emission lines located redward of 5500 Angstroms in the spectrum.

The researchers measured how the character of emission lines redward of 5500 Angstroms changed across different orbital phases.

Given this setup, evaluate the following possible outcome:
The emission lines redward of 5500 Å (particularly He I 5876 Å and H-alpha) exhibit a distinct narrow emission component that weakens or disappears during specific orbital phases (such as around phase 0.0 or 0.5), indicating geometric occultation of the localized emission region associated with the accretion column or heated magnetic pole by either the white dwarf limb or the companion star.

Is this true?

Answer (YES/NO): NO